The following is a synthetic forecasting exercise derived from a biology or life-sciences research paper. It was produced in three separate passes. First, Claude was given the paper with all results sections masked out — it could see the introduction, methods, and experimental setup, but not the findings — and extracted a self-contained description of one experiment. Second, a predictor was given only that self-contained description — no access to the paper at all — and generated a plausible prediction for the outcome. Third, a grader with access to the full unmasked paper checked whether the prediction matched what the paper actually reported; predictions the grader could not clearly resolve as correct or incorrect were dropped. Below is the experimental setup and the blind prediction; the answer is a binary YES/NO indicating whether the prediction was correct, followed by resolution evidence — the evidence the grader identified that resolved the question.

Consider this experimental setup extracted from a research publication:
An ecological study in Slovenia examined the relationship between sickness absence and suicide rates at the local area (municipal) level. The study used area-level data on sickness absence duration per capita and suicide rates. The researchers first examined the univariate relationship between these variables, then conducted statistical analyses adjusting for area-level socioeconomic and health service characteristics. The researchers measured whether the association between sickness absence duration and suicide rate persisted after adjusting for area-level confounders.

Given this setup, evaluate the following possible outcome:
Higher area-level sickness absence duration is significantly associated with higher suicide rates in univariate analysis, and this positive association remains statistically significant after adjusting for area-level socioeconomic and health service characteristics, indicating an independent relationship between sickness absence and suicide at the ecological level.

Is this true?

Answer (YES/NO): NO